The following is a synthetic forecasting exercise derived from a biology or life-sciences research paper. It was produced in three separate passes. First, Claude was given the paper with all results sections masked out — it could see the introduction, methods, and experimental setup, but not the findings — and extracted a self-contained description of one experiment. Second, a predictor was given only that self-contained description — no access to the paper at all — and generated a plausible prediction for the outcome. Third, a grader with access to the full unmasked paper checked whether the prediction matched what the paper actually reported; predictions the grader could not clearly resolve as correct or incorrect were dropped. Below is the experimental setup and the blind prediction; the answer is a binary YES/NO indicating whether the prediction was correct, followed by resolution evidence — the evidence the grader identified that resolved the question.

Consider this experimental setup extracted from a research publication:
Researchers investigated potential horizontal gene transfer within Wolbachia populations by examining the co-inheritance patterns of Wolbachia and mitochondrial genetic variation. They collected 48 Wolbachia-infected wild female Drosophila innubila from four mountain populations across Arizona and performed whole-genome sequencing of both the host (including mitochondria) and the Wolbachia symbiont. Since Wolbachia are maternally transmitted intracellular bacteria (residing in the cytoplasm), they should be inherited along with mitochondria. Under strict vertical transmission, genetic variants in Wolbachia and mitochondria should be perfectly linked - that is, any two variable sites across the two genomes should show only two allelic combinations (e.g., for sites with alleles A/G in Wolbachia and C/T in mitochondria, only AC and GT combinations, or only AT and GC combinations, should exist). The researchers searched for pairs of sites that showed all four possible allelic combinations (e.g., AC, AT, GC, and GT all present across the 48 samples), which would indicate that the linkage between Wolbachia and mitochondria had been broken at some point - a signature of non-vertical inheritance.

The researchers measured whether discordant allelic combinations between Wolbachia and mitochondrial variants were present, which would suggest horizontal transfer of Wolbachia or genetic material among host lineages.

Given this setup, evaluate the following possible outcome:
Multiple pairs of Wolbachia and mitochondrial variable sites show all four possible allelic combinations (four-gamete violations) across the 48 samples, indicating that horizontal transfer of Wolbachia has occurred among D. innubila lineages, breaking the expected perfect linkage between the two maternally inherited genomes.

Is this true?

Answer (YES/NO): NO